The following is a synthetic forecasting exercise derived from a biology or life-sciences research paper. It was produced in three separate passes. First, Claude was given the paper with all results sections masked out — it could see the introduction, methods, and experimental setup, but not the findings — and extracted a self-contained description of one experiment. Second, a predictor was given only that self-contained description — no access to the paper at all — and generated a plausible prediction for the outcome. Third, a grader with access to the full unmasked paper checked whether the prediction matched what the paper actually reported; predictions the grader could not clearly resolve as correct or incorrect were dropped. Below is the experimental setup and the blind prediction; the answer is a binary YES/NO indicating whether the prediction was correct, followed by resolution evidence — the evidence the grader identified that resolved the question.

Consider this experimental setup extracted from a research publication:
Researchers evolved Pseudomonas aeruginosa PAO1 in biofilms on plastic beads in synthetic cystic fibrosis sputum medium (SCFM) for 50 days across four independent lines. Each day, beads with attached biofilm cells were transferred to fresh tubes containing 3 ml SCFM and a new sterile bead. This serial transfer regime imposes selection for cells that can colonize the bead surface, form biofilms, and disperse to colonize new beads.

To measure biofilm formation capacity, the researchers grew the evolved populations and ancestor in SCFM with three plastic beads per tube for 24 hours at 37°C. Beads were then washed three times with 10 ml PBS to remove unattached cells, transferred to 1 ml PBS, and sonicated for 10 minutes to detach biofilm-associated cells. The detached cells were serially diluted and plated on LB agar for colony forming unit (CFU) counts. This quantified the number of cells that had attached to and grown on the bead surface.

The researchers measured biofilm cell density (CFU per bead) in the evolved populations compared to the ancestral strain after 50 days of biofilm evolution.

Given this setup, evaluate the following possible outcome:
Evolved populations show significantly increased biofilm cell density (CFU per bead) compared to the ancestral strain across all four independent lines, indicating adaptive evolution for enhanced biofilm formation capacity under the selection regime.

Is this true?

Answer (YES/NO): YES